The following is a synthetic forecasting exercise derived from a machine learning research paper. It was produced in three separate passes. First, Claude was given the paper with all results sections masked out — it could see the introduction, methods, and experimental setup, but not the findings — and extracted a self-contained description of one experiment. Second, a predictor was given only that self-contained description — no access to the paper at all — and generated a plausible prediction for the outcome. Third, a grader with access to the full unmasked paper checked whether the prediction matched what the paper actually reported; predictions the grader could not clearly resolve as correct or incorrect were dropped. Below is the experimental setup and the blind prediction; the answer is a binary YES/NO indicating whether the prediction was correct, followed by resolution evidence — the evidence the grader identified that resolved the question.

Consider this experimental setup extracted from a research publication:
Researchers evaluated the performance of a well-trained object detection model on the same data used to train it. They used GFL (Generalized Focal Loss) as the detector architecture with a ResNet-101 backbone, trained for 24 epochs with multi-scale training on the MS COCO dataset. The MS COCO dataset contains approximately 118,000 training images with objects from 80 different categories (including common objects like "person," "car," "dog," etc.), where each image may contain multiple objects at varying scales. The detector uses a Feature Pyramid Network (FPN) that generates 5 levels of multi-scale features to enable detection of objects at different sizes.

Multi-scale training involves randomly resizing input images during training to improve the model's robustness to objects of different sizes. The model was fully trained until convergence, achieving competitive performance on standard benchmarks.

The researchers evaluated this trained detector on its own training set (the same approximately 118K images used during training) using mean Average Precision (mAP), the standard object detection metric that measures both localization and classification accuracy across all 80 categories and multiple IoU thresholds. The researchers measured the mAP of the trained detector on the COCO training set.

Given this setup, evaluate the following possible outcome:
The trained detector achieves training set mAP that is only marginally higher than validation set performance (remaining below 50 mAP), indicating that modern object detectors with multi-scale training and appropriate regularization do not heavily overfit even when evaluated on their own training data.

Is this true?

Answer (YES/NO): NO